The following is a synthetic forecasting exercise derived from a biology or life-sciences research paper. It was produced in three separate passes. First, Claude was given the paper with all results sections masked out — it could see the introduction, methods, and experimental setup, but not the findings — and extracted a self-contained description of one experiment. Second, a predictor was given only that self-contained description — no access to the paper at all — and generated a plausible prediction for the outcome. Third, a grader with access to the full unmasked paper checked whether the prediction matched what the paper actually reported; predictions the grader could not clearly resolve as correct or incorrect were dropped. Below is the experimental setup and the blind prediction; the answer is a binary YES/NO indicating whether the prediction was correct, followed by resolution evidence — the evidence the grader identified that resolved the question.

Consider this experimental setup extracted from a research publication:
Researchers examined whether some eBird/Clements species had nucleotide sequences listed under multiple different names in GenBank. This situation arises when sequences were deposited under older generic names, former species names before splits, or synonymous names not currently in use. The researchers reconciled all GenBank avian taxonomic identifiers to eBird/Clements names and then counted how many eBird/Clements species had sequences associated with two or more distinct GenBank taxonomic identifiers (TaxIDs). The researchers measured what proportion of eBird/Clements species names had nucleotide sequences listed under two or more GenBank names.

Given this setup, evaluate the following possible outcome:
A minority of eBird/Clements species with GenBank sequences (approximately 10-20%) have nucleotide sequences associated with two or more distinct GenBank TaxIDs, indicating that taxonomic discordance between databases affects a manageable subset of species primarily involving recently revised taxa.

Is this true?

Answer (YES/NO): YES